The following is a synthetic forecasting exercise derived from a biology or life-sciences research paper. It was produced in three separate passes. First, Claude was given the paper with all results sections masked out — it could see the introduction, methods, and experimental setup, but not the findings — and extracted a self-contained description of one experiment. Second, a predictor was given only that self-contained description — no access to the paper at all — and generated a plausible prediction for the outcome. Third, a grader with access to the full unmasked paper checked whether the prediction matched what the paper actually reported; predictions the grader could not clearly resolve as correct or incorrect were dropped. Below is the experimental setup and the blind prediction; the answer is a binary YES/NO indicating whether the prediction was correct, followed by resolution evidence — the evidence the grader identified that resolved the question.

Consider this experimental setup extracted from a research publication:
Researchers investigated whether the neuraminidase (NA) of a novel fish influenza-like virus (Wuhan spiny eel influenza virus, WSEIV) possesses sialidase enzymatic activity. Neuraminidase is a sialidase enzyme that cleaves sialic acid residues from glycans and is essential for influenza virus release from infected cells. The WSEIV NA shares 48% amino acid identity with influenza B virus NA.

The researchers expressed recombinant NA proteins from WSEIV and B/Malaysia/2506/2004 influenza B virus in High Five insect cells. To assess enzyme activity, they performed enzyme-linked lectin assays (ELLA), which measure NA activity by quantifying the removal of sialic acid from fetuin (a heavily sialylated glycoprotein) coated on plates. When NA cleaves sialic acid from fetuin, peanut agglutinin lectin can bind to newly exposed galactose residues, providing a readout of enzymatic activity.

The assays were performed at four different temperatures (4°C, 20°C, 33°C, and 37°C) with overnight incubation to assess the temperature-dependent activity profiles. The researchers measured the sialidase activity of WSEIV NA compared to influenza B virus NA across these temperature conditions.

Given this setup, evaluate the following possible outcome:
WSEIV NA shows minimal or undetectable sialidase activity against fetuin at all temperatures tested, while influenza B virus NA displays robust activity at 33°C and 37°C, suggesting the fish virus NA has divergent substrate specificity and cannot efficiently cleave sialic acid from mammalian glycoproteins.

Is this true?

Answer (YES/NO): NO